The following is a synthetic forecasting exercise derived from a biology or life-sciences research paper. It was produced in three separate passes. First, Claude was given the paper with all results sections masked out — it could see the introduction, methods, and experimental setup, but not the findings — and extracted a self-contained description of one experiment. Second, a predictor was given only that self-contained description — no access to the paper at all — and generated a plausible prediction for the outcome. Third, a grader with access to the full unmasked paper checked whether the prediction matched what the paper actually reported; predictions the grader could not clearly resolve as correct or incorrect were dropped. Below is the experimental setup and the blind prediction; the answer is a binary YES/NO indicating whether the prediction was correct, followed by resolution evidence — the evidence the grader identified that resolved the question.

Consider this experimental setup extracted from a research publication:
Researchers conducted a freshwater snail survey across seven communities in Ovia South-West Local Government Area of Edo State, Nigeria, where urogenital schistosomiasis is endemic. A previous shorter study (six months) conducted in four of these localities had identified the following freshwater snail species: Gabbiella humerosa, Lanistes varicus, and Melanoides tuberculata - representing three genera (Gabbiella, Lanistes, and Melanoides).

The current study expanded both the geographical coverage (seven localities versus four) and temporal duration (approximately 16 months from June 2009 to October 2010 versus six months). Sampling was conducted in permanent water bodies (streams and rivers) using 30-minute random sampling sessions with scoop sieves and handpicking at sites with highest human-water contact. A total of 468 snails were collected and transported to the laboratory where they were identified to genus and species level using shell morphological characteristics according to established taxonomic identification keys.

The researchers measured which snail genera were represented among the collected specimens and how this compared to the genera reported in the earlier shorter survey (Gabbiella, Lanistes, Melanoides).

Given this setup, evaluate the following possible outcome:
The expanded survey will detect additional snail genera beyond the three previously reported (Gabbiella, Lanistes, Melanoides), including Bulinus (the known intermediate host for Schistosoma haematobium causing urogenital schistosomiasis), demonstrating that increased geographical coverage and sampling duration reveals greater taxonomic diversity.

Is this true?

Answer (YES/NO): YES